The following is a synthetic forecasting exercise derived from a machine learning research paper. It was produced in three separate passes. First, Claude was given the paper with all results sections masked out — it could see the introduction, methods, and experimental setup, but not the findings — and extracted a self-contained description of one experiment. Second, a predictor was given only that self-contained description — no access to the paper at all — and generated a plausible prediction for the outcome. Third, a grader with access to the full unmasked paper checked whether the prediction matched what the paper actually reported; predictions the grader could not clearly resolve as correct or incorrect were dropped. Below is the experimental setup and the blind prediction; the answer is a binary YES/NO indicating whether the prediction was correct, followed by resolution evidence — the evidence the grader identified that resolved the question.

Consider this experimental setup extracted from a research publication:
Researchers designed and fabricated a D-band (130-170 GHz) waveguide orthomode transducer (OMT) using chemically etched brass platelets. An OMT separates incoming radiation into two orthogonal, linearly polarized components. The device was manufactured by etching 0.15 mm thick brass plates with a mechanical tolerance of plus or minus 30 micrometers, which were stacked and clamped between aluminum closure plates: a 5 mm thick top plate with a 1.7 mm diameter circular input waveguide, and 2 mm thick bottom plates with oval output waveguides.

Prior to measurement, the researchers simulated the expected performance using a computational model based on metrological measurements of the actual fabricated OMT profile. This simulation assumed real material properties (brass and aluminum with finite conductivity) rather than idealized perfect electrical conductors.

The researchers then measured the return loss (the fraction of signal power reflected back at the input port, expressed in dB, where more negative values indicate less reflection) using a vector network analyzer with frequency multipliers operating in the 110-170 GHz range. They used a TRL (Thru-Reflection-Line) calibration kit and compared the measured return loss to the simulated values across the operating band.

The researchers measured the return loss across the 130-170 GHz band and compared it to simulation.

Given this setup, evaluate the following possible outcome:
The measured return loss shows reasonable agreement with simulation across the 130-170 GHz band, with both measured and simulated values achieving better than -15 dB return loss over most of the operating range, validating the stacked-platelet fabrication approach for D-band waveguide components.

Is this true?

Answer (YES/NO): NO